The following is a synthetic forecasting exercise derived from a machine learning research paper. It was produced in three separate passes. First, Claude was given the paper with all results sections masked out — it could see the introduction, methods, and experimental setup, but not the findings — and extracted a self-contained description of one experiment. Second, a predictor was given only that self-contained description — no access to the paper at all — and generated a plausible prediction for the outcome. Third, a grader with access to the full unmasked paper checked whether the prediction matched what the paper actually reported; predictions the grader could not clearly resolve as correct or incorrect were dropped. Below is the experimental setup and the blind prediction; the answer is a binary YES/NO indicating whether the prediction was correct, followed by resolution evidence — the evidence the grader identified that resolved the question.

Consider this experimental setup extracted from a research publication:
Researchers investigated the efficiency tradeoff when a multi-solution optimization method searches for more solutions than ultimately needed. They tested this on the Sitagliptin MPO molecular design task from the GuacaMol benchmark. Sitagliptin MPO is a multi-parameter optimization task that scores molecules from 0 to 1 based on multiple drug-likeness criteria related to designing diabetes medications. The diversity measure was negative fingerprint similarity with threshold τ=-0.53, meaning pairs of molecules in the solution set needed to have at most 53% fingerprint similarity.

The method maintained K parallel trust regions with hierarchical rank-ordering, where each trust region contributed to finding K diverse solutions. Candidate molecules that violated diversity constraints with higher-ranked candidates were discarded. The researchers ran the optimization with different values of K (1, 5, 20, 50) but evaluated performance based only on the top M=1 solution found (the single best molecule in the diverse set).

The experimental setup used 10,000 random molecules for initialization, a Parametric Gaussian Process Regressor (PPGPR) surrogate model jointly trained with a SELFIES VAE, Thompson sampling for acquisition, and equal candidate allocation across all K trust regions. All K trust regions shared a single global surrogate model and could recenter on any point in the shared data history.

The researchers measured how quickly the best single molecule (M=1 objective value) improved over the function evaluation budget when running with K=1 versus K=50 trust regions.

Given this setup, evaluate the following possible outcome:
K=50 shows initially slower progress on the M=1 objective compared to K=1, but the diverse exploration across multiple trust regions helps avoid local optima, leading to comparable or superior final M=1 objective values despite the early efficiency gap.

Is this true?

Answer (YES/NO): NO